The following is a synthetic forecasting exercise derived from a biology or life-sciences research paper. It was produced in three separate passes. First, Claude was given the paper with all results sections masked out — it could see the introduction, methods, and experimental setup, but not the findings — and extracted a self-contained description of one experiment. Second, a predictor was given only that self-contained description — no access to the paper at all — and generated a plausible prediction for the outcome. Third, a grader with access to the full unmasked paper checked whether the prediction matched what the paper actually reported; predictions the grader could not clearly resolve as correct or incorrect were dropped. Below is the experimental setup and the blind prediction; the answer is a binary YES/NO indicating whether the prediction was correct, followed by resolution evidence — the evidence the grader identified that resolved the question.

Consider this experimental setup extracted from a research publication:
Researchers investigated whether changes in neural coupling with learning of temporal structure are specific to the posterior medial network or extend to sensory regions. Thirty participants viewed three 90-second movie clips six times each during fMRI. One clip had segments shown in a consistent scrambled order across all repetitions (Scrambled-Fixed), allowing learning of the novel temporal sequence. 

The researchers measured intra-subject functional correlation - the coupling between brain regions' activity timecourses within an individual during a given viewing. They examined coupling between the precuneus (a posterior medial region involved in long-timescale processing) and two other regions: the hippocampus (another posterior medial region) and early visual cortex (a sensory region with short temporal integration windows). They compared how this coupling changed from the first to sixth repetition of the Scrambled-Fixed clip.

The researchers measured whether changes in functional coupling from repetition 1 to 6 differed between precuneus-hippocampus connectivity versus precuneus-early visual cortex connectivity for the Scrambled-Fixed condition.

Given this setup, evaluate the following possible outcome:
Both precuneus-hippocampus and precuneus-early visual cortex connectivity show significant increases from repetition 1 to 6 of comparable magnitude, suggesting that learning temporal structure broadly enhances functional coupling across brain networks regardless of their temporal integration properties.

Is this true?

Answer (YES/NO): NO